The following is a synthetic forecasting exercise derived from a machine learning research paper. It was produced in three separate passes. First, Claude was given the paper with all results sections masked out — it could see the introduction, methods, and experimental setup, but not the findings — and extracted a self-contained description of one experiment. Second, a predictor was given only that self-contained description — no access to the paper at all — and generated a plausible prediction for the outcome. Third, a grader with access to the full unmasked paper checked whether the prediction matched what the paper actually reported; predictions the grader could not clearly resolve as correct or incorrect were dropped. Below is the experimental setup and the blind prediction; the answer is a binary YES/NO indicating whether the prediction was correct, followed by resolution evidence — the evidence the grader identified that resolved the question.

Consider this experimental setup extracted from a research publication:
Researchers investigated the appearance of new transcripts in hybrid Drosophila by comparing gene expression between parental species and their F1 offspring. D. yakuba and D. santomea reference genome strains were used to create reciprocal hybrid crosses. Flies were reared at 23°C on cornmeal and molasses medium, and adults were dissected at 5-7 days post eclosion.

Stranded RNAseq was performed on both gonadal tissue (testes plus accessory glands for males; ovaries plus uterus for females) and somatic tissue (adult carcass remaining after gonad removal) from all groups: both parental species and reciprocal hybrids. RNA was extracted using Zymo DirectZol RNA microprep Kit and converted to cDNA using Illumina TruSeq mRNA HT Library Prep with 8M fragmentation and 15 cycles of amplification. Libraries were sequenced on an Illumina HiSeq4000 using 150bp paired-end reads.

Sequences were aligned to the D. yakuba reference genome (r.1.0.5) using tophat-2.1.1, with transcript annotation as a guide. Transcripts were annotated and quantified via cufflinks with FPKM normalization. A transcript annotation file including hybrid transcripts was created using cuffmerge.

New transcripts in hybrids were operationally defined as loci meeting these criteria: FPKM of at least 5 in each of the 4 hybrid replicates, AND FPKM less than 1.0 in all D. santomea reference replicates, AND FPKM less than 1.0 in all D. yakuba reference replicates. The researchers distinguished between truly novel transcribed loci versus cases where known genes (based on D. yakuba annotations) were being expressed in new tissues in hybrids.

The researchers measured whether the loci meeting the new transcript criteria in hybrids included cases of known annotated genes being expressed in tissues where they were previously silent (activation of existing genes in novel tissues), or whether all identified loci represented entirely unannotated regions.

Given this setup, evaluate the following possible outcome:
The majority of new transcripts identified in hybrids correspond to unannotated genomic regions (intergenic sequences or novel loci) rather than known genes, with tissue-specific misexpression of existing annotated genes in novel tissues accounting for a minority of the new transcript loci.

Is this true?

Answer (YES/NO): YES